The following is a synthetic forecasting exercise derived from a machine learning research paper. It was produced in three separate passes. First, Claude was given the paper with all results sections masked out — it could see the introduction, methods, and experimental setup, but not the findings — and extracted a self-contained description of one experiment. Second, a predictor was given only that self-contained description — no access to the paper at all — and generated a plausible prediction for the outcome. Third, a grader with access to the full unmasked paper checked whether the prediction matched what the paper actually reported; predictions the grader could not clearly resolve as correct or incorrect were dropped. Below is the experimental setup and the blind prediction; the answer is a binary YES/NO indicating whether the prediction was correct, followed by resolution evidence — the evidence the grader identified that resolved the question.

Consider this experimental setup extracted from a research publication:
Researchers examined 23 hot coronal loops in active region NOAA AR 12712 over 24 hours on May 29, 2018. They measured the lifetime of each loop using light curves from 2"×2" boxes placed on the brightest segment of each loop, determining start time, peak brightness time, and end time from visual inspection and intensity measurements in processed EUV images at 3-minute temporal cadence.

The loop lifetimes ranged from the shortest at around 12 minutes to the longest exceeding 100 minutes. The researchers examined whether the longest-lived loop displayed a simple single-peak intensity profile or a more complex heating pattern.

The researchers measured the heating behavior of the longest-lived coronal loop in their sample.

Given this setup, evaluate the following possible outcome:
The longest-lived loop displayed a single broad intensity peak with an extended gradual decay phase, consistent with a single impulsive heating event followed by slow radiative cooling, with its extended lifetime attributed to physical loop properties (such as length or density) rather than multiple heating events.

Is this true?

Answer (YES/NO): NO